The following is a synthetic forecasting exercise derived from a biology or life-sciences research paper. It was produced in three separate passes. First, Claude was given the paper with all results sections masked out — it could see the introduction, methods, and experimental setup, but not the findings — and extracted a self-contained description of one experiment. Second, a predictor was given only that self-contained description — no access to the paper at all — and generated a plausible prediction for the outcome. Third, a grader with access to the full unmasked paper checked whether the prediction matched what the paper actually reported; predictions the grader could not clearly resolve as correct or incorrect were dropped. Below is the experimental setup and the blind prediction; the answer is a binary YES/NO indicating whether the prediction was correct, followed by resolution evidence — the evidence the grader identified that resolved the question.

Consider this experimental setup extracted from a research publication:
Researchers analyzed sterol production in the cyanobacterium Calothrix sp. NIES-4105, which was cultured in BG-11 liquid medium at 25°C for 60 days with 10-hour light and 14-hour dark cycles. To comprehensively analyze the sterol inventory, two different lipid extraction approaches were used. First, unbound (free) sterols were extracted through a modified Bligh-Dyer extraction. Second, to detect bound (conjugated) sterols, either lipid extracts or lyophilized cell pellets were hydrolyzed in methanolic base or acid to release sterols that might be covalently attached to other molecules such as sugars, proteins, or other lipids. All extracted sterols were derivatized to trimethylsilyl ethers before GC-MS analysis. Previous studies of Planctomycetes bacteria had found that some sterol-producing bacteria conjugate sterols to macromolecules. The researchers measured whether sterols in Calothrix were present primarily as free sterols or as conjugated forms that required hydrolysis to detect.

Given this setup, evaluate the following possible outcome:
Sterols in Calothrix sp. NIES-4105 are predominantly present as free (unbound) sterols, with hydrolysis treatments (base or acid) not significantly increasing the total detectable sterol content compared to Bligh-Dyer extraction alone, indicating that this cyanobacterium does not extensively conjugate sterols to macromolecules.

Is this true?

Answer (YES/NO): NO